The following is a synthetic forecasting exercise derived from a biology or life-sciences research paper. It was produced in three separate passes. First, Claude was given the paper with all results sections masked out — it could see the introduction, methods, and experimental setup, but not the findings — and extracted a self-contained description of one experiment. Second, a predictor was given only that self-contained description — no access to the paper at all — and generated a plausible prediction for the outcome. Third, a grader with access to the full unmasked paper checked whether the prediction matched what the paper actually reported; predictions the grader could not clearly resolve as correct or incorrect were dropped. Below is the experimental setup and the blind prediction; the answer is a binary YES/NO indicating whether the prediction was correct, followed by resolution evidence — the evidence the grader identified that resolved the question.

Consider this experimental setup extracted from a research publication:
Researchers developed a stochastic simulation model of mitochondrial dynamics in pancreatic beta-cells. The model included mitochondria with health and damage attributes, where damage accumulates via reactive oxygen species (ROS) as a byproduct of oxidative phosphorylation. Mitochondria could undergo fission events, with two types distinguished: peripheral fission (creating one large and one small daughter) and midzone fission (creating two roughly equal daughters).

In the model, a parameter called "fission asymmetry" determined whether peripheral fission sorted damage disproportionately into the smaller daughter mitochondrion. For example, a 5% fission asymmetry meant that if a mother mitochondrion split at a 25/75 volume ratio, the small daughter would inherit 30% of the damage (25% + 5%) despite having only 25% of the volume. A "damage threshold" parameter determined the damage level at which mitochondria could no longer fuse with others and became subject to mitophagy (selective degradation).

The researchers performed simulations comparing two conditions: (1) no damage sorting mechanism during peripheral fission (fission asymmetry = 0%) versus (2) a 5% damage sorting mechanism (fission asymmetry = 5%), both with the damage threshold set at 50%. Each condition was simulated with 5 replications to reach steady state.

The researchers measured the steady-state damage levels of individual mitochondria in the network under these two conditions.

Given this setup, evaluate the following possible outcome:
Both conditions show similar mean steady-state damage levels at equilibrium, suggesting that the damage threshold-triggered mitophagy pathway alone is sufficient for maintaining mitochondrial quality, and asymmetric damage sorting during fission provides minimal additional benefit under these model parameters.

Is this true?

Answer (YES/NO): NO